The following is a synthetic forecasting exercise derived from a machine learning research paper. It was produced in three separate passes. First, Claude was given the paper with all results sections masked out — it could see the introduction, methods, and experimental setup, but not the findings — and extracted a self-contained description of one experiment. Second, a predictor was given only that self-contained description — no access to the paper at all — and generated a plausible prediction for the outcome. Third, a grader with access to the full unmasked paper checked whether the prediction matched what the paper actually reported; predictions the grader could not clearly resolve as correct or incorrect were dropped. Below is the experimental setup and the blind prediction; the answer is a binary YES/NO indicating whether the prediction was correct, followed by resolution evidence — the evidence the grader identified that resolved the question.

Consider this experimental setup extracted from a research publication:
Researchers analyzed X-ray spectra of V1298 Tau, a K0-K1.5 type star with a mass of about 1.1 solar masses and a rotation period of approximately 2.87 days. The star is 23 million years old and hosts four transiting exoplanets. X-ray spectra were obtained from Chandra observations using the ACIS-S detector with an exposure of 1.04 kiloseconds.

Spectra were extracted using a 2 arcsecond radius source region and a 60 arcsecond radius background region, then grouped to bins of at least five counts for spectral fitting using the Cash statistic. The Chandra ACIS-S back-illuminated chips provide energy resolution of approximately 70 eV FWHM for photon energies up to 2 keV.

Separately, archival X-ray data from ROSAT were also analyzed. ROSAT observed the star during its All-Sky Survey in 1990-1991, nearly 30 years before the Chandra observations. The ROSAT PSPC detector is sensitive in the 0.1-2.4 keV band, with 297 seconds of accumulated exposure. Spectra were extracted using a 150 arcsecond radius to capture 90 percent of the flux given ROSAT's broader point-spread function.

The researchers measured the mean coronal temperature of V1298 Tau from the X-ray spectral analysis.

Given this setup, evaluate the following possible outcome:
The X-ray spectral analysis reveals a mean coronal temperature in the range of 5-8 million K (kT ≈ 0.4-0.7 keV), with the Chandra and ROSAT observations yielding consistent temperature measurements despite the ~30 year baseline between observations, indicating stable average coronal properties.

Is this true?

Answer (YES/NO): NO